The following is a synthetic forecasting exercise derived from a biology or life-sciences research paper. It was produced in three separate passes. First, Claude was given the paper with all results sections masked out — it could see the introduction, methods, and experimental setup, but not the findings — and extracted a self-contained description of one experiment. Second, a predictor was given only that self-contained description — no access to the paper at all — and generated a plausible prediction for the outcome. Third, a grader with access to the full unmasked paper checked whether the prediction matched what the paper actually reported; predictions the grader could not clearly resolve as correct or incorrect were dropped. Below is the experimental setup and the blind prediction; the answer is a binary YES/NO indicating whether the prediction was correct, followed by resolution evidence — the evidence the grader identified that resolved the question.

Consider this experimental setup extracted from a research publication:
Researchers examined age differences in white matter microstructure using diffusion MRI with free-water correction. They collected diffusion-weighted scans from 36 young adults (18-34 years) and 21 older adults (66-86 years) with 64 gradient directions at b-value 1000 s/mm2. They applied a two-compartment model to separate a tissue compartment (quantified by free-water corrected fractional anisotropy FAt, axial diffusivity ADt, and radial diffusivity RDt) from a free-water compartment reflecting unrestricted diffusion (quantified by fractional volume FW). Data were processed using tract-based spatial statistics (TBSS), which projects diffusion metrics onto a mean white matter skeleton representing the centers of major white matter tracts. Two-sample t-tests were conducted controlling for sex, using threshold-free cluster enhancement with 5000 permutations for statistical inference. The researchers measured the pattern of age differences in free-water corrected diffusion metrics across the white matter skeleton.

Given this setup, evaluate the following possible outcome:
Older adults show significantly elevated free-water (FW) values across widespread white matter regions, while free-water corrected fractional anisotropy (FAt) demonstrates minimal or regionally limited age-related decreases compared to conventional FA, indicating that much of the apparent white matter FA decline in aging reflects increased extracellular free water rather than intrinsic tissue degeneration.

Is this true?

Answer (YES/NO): NO